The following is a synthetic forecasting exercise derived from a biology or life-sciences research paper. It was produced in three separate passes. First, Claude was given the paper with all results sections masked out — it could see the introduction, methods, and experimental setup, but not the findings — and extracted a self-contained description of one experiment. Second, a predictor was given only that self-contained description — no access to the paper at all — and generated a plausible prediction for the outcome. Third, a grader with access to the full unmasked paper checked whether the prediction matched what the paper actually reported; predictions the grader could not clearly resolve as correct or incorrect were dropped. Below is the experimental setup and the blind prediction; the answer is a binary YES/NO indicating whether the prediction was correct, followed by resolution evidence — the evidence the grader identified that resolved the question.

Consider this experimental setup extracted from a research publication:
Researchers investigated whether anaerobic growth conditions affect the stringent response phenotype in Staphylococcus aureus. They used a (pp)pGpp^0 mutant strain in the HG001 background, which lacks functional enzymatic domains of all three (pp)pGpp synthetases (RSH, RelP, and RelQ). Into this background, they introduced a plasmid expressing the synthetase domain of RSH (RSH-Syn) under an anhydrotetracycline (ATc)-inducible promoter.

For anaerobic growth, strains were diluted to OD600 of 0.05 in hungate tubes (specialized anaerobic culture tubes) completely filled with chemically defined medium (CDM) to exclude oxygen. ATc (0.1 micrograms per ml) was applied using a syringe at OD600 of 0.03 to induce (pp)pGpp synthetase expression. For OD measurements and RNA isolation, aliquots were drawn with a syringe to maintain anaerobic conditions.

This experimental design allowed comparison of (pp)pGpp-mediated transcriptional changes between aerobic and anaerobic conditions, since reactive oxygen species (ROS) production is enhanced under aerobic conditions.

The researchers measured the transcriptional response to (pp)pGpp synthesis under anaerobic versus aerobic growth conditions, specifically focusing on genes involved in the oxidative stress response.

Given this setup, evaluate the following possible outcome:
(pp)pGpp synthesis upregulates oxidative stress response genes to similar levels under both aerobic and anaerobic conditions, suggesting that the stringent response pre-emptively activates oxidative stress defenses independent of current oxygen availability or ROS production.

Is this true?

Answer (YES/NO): YES